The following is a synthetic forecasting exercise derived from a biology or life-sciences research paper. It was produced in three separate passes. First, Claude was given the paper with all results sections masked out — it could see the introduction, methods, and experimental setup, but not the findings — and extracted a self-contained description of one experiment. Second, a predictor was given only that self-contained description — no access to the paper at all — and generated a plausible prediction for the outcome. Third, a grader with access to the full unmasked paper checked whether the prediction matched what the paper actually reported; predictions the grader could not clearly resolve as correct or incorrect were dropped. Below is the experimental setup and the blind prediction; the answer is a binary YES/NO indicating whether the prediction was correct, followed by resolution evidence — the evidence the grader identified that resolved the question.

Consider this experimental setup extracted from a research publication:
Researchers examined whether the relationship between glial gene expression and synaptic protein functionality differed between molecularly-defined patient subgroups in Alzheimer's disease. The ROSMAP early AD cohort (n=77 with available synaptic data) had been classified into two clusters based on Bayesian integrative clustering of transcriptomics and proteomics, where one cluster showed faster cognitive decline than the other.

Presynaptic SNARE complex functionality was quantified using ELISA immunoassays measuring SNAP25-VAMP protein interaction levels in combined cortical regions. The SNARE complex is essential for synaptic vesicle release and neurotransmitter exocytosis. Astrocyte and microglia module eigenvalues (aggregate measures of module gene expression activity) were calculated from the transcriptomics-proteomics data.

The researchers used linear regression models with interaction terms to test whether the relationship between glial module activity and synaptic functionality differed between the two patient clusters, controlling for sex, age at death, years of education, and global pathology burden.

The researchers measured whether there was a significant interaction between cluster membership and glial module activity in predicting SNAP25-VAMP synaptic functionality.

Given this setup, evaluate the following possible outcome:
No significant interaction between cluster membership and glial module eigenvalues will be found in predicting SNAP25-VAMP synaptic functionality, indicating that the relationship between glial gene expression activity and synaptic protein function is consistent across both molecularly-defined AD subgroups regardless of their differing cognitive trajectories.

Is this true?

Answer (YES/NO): NO